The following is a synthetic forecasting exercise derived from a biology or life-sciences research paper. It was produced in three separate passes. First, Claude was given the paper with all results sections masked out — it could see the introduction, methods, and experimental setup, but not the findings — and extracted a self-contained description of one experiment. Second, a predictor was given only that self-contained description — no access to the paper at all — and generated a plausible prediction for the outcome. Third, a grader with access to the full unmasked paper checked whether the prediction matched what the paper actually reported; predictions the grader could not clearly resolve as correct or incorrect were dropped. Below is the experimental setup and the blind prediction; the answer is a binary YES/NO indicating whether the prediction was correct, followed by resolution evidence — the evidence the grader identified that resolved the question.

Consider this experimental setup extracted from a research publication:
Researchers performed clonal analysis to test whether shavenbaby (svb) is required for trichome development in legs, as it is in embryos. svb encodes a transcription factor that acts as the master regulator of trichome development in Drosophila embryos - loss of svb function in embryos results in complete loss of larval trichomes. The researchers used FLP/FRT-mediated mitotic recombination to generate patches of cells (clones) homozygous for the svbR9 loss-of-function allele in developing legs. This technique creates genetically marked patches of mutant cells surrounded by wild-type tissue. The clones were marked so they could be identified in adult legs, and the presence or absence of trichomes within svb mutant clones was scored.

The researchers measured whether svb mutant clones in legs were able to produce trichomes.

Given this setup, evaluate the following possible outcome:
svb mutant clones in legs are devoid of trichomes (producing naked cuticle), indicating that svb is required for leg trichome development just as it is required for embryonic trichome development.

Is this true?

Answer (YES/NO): YES